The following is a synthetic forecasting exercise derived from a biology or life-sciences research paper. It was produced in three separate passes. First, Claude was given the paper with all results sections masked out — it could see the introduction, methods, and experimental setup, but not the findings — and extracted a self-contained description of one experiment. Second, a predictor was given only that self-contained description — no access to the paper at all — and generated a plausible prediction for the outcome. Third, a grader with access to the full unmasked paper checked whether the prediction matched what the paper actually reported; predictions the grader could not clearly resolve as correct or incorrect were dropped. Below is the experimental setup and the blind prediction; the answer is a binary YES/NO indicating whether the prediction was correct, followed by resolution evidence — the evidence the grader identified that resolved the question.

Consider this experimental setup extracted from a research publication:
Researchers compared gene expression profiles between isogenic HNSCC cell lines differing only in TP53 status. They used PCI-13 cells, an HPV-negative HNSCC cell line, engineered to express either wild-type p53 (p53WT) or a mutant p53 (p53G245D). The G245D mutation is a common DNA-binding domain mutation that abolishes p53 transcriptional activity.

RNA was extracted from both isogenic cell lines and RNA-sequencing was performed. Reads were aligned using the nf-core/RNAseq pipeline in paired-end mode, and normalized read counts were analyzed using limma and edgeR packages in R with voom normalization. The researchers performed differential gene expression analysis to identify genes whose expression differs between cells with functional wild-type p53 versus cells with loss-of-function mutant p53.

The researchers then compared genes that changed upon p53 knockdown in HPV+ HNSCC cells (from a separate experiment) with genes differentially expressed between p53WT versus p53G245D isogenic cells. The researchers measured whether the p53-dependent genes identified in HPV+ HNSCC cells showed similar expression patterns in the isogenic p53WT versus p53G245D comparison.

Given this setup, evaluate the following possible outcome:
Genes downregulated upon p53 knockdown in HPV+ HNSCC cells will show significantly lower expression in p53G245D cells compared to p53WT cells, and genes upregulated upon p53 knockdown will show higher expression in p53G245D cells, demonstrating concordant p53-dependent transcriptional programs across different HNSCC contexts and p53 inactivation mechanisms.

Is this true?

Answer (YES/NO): YES